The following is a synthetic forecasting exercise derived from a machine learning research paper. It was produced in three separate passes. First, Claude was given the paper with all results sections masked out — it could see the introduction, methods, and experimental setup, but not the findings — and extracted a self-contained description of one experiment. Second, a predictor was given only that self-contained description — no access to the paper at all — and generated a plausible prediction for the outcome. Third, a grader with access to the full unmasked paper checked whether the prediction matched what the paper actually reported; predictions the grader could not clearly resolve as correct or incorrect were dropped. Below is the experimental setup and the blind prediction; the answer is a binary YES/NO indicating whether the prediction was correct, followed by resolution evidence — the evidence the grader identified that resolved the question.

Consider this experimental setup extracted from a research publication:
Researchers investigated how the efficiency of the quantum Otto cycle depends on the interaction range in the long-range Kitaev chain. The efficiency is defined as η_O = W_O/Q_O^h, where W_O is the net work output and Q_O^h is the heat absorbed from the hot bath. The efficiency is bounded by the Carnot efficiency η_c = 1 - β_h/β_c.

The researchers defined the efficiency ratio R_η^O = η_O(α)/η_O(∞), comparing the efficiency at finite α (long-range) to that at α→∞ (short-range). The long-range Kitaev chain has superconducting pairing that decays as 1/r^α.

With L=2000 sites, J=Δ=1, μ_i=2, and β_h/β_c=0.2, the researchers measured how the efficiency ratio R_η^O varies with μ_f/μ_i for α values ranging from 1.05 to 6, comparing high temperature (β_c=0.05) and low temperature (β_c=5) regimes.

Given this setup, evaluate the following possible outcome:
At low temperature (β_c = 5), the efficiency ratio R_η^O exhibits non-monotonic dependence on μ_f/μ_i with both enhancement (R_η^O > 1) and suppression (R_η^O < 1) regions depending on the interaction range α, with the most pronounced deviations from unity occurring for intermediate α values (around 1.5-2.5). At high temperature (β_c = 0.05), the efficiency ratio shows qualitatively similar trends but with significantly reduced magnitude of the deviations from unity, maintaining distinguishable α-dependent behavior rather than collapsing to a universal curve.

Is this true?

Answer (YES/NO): NO